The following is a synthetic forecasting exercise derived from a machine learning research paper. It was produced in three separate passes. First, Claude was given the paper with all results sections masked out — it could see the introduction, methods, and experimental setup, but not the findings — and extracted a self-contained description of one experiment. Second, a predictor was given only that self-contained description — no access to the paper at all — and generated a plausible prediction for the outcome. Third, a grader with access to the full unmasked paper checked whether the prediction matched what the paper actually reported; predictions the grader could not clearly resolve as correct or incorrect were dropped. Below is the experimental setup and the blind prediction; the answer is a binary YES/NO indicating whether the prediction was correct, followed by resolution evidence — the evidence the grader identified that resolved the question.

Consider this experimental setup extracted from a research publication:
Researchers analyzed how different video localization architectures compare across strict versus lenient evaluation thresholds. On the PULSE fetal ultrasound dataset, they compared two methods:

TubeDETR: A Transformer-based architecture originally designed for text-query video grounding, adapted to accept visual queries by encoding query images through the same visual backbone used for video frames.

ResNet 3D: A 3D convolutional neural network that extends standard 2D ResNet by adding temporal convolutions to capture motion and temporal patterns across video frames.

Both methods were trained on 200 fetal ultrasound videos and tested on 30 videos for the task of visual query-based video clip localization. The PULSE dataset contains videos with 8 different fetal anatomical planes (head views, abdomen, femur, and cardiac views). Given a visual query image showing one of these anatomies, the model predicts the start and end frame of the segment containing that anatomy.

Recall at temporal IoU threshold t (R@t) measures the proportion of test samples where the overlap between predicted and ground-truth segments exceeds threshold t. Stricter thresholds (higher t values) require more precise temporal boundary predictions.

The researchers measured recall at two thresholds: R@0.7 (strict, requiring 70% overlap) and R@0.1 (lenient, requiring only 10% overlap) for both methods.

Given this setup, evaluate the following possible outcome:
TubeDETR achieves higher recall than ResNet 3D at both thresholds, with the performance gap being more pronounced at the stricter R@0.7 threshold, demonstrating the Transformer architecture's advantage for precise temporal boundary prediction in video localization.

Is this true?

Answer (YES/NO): NO